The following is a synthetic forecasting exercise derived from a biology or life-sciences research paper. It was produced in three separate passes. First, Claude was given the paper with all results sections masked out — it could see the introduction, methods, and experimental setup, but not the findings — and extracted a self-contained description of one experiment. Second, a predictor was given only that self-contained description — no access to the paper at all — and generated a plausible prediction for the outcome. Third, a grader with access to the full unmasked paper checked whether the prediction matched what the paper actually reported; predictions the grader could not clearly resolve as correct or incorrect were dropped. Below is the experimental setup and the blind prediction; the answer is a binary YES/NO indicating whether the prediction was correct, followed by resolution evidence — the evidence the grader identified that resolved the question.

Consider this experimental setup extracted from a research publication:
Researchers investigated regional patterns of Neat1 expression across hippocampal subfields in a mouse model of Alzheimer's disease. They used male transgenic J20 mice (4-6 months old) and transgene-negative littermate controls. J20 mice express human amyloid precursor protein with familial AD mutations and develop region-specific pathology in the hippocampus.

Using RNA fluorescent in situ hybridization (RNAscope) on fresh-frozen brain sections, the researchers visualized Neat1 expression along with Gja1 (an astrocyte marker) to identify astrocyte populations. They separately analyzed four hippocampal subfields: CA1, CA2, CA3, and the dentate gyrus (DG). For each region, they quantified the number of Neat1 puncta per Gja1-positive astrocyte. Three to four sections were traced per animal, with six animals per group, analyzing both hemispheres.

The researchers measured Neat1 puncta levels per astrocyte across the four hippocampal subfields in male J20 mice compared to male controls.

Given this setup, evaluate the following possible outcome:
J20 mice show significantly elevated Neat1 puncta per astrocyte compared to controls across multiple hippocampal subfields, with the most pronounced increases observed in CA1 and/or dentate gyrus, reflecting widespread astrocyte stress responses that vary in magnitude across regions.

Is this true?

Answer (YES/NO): NO